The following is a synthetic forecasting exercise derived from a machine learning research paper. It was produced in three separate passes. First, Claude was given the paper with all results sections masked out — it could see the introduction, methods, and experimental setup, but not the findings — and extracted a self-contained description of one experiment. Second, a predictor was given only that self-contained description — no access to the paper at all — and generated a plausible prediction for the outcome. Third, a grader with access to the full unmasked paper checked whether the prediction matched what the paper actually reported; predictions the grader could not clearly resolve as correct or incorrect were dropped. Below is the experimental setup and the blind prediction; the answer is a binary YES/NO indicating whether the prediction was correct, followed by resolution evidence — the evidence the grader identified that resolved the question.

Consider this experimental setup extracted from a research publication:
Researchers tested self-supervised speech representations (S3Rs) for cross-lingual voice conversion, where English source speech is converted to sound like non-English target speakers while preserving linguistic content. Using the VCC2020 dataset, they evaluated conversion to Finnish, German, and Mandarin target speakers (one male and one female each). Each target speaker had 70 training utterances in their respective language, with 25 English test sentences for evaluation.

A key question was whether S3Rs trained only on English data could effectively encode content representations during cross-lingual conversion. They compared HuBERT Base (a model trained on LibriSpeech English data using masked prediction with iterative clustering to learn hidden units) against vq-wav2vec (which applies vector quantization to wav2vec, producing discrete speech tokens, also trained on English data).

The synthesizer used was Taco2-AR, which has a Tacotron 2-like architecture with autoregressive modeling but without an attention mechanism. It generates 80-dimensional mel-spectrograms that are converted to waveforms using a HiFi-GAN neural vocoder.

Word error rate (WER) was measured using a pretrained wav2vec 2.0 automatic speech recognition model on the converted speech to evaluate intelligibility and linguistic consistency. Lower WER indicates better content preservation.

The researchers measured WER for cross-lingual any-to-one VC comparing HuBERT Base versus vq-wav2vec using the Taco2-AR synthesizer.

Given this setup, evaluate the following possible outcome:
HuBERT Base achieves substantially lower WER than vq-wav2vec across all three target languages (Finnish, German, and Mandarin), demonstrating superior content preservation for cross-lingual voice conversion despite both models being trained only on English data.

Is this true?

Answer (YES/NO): YES